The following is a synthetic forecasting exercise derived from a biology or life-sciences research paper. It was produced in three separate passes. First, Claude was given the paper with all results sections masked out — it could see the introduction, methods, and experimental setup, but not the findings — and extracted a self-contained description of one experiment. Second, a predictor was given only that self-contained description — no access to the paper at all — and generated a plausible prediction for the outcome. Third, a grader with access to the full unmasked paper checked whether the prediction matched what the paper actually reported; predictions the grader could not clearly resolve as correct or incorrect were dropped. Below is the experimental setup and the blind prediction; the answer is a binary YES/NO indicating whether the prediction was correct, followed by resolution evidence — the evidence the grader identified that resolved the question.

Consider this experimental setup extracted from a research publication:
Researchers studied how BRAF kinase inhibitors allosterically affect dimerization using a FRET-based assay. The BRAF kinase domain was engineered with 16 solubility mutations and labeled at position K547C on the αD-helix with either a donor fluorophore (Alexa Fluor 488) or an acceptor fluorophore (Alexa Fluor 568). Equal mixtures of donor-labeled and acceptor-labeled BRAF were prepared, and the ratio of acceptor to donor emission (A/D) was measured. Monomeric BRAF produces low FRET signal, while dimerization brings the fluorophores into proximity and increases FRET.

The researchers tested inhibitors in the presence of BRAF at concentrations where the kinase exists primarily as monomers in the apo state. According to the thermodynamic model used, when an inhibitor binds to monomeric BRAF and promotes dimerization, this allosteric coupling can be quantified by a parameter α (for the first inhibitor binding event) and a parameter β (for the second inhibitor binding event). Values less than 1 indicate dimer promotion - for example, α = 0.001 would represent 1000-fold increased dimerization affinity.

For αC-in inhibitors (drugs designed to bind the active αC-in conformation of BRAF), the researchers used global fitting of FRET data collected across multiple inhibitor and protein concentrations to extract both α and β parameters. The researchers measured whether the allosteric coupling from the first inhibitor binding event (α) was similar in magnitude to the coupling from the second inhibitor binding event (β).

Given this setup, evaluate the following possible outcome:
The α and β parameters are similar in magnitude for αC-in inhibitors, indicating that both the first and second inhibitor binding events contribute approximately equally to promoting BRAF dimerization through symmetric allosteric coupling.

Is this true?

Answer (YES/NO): NO